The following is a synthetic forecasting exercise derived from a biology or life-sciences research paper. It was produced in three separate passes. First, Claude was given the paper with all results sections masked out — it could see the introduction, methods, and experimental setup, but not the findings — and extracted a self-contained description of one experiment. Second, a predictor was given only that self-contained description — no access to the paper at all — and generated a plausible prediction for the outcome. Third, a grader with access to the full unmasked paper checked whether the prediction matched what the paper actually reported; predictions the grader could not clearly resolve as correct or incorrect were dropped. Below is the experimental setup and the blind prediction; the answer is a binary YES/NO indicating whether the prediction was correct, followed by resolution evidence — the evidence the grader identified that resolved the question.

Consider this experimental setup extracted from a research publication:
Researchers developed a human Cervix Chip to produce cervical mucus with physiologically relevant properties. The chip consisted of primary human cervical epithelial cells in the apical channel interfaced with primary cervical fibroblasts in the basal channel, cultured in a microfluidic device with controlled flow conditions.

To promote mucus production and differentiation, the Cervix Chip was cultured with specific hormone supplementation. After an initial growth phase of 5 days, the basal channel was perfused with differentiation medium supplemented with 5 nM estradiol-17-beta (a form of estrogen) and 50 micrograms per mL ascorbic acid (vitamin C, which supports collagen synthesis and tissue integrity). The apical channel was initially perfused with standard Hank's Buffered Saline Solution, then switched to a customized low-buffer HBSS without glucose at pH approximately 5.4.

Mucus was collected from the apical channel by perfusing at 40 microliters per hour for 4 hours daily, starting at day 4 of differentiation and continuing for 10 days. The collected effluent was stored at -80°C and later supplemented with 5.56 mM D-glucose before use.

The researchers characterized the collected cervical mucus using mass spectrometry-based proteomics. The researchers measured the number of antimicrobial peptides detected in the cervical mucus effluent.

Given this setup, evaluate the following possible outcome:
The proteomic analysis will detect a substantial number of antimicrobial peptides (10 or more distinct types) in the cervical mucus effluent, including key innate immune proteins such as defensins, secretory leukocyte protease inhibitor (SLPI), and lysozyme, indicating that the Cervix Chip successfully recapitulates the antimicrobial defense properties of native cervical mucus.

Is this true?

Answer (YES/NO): NO